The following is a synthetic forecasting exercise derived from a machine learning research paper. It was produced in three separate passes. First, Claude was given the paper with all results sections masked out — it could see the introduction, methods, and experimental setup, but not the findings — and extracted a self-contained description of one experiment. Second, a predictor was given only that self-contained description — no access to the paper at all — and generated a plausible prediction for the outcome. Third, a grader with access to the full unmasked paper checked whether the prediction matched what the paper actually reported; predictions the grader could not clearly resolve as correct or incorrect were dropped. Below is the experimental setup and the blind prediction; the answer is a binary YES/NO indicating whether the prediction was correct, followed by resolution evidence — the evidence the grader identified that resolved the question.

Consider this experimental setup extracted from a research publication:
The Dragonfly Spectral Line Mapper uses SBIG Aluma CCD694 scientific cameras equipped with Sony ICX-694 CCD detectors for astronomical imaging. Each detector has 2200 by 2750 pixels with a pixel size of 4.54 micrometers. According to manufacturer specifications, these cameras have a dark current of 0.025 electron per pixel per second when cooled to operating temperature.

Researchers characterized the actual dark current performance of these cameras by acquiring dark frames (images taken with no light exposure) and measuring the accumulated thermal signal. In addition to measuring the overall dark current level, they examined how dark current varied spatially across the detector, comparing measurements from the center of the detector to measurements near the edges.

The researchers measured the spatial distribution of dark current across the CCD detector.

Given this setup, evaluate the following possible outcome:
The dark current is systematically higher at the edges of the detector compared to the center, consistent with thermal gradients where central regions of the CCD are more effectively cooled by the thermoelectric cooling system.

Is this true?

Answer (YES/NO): NO